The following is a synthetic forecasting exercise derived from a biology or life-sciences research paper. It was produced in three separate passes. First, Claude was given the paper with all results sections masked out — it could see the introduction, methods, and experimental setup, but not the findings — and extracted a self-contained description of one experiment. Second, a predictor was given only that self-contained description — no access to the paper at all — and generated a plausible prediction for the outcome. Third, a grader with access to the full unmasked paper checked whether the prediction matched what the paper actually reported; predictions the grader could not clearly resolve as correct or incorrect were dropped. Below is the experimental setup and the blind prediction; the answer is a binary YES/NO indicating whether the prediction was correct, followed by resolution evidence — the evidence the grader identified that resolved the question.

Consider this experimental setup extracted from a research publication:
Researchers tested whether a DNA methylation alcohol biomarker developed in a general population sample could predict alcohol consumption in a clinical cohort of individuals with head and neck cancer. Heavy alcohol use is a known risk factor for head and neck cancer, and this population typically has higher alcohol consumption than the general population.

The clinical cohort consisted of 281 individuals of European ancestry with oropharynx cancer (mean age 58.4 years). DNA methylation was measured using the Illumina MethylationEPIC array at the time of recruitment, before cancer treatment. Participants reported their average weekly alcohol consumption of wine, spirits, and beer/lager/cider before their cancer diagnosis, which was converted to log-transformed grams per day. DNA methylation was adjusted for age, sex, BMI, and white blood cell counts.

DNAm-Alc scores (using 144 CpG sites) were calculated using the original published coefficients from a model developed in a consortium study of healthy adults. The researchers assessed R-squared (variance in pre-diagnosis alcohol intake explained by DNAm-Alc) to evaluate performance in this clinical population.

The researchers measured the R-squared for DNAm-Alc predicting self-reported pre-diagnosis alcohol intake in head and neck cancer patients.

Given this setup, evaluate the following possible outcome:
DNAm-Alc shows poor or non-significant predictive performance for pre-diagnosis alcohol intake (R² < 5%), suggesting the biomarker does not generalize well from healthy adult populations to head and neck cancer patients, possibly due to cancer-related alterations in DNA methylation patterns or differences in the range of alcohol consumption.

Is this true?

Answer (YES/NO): NO